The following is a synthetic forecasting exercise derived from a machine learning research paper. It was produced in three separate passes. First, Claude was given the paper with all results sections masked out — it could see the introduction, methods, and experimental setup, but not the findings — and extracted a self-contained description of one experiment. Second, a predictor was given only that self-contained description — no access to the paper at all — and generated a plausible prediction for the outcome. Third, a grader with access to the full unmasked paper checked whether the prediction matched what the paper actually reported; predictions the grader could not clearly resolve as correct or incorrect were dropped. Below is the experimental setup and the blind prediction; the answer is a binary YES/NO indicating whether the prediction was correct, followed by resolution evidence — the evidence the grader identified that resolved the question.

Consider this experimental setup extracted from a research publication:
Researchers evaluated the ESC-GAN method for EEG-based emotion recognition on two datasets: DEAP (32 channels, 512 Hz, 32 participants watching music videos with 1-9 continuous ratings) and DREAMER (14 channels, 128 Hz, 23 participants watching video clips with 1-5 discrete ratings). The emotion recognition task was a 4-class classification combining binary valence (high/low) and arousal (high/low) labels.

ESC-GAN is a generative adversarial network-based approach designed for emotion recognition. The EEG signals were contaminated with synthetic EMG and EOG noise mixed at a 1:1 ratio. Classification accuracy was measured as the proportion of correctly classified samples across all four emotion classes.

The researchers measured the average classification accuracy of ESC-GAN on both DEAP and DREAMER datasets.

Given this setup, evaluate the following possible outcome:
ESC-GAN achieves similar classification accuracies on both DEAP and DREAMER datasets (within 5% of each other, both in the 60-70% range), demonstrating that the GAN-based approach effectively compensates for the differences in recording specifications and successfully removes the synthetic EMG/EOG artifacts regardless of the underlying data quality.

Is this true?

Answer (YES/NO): NO